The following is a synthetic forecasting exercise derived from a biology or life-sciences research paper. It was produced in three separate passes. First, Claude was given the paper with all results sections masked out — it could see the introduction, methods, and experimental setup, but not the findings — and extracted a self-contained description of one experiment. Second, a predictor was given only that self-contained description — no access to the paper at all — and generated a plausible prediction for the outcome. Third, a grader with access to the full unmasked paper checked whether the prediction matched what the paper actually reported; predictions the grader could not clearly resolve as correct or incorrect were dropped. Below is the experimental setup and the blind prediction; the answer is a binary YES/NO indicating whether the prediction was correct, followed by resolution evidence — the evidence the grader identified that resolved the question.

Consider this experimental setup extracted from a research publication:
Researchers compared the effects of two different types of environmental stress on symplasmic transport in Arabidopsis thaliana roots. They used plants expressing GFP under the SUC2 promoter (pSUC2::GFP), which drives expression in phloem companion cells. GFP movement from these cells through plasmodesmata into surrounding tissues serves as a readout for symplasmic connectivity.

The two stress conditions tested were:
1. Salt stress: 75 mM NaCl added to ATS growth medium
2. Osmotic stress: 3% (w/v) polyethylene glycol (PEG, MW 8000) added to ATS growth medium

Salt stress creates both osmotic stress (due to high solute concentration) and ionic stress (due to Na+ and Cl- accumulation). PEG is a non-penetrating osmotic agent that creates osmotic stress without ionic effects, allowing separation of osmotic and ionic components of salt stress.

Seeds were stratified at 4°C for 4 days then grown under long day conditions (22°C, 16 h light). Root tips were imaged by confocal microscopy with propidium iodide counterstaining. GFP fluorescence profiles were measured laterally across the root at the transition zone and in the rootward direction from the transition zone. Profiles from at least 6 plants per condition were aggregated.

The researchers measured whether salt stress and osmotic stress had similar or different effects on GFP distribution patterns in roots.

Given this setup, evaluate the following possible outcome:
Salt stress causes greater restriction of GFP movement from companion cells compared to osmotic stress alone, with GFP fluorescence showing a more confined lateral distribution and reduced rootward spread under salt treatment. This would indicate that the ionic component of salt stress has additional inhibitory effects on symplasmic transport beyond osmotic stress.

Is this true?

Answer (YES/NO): NO